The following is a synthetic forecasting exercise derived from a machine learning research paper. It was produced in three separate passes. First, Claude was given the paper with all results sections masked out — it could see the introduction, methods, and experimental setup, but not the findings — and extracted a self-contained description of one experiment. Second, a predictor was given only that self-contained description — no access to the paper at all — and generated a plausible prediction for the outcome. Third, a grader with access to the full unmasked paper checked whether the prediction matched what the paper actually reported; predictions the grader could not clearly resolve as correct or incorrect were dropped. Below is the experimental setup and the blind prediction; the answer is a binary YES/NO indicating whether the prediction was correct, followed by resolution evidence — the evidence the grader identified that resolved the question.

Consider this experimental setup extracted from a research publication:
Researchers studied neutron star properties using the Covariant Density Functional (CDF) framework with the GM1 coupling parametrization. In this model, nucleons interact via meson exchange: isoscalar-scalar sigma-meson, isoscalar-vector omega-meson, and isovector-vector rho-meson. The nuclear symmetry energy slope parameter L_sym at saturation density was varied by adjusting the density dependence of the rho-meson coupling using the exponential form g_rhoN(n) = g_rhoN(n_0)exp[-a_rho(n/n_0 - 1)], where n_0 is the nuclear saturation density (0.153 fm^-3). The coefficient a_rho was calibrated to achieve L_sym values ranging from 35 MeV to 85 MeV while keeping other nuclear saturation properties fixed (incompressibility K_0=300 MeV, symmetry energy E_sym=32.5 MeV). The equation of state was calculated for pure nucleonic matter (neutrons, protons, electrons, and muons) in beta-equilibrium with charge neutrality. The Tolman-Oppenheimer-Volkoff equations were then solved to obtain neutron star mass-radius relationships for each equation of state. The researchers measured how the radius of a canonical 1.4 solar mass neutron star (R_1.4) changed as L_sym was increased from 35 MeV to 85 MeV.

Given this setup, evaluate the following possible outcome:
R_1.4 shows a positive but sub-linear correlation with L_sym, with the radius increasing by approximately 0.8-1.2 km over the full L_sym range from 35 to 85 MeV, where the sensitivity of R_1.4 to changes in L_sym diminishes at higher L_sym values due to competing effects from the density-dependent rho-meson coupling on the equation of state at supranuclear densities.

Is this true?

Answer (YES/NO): NO